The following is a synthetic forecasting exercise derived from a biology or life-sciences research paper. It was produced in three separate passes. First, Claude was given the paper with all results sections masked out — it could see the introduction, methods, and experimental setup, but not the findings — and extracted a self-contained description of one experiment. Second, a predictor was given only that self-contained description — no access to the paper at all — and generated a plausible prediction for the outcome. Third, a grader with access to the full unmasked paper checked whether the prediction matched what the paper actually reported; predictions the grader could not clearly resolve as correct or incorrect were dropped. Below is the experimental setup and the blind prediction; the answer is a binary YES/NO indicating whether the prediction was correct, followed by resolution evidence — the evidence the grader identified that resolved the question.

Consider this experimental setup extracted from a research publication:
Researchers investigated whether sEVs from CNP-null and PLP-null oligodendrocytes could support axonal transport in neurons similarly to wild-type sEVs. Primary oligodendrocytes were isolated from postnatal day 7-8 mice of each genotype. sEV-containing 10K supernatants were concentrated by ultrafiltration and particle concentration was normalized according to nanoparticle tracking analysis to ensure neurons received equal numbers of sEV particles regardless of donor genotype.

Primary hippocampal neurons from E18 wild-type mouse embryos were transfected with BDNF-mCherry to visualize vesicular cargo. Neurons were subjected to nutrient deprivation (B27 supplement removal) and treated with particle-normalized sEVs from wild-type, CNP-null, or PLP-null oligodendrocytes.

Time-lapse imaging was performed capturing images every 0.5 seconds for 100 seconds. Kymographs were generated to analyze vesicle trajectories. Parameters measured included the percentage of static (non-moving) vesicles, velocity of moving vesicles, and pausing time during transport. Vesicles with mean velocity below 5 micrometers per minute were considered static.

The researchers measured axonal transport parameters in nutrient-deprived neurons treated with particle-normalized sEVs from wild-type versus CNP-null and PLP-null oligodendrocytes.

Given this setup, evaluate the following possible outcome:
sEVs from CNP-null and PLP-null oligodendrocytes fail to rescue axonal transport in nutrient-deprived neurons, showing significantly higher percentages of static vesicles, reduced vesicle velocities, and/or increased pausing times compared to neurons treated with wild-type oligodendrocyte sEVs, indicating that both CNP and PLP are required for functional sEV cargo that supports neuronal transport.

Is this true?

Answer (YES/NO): YES